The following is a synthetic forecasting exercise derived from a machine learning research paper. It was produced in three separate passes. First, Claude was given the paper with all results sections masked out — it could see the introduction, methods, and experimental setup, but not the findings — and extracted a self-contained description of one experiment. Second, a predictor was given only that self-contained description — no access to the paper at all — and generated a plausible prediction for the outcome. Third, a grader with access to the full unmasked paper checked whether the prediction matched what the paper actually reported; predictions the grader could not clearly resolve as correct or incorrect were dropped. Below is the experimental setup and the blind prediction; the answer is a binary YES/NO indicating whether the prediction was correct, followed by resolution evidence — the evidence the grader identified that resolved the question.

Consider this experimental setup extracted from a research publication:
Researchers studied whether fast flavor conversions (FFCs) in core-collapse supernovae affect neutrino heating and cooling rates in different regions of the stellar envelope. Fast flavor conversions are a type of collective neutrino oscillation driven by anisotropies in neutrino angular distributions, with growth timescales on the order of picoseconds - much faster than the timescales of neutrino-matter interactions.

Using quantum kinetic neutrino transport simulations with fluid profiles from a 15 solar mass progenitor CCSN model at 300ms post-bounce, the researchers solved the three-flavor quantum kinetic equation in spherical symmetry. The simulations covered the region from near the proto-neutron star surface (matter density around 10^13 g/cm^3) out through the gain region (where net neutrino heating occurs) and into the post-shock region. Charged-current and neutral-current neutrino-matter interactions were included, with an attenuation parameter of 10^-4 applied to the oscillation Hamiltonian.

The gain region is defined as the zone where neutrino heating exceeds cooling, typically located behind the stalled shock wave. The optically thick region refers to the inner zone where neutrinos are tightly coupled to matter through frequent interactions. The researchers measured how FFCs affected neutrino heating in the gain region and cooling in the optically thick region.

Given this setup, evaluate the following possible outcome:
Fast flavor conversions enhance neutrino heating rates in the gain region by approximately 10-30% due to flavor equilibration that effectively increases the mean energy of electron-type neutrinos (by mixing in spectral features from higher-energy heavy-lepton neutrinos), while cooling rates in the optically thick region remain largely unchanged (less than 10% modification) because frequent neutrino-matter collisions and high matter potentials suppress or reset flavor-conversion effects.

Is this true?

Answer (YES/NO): NO